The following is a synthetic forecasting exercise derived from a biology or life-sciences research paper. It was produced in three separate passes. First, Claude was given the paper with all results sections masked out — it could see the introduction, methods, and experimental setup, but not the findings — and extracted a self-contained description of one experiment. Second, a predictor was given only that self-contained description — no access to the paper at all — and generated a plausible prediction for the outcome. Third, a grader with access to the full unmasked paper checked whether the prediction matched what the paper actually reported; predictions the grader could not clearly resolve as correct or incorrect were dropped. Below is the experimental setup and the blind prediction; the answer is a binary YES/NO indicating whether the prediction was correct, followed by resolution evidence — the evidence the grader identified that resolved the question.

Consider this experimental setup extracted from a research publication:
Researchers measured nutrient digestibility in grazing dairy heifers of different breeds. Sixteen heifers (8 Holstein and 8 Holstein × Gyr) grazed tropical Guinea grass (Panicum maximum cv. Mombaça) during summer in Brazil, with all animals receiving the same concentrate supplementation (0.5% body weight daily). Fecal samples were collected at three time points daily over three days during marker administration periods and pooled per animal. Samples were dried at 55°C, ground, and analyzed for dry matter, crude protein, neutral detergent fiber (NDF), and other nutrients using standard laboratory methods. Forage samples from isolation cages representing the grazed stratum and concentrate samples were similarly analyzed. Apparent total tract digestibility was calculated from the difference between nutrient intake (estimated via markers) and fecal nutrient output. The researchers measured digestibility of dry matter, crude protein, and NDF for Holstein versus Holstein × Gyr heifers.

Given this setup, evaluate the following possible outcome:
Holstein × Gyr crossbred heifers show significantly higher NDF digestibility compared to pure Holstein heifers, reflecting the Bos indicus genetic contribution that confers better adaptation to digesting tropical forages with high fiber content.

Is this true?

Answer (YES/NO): NO